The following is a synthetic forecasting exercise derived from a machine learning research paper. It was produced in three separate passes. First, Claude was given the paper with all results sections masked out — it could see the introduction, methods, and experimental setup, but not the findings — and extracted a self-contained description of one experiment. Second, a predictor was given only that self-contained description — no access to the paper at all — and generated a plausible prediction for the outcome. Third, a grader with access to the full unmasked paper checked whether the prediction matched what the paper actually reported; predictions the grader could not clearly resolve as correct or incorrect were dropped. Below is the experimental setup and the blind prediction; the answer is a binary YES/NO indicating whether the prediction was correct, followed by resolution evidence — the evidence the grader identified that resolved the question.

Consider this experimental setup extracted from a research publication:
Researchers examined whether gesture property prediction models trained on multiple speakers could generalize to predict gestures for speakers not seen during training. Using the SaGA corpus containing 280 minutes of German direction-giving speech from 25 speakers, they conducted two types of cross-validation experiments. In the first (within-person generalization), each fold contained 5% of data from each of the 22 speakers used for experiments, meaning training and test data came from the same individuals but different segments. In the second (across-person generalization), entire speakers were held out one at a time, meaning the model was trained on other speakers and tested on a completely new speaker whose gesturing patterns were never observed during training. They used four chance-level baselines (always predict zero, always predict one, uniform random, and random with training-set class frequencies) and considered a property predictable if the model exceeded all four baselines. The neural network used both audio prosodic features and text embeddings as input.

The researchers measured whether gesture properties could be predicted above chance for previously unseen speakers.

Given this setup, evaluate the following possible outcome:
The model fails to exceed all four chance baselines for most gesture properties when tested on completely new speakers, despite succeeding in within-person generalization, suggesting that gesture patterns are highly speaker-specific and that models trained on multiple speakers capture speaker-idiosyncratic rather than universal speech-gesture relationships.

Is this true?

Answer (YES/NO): NO